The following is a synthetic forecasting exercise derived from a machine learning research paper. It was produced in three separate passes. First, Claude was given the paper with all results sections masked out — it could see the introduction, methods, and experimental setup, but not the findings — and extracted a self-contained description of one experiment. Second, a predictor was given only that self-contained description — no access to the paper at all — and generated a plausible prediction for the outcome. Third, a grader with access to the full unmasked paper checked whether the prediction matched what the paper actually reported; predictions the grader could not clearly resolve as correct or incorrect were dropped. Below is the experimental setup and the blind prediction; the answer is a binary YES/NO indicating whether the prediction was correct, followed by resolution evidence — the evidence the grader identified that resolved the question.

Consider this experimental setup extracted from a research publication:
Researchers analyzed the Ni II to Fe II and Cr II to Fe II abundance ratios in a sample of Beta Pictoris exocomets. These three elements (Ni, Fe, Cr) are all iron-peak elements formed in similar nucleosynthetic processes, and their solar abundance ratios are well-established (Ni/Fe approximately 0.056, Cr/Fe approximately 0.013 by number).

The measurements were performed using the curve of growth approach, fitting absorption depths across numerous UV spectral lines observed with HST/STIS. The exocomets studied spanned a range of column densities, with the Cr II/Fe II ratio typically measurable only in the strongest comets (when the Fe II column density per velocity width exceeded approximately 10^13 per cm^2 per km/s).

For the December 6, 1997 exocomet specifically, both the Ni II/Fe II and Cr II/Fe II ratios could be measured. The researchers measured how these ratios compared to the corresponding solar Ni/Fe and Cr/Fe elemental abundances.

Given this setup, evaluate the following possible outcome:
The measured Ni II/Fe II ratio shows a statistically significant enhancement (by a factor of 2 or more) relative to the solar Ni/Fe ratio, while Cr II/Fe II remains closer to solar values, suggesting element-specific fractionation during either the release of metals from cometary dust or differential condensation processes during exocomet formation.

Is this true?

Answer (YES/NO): NO